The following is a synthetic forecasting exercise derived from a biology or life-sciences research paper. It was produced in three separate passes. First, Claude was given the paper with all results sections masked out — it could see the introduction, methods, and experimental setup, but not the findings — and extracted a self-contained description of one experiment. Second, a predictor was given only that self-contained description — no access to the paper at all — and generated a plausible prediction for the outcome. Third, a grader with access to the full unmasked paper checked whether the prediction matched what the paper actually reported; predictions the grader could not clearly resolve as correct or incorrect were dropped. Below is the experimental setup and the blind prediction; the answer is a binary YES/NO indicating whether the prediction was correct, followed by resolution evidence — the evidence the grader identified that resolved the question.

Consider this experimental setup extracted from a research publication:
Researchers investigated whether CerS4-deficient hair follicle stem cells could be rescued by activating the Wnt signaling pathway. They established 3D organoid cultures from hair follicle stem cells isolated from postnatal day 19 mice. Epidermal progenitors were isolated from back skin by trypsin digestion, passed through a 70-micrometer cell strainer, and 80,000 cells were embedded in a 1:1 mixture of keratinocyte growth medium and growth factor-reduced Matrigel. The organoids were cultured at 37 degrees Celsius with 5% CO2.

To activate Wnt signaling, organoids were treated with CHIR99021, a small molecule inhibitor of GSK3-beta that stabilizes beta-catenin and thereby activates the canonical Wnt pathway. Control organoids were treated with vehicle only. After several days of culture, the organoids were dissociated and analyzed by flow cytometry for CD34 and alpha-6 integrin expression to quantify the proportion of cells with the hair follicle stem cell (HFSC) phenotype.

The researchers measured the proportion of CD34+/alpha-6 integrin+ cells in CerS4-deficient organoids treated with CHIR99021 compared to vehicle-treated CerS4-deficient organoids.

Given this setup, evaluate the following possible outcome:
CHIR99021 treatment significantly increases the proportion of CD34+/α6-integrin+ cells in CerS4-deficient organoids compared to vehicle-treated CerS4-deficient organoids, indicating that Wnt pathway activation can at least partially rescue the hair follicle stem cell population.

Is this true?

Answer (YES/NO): NO